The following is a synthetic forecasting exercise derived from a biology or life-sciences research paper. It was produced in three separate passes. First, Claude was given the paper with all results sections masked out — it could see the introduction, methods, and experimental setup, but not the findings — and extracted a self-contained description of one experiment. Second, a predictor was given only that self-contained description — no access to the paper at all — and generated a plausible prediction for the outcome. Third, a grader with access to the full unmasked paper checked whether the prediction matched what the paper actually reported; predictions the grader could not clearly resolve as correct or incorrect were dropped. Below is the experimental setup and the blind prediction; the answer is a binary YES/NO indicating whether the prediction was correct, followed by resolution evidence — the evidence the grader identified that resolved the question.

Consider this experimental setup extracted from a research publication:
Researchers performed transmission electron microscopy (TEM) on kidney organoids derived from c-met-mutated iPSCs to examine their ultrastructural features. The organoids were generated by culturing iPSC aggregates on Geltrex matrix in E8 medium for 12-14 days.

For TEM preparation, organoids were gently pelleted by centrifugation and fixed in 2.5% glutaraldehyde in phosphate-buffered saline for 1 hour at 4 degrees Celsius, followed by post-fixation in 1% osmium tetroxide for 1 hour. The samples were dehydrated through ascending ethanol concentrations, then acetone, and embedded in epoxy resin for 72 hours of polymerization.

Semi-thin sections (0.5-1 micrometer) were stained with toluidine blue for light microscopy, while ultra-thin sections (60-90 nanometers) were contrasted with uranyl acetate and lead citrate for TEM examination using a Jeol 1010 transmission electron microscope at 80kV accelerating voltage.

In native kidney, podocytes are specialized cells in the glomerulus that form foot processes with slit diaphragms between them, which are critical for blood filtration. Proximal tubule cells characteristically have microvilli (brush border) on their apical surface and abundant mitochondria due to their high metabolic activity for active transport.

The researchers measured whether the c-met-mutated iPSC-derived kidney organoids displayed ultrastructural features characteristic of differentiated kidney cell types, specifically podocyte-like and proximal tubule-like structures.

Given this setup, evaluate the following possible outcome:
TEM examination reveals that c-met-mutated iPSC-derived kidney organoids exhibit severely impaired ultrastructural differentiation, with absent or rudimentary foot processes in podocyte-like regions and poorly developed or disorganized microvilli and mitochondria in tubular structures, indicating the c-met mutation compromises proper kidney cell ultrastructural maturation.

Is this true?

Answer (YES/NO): NO